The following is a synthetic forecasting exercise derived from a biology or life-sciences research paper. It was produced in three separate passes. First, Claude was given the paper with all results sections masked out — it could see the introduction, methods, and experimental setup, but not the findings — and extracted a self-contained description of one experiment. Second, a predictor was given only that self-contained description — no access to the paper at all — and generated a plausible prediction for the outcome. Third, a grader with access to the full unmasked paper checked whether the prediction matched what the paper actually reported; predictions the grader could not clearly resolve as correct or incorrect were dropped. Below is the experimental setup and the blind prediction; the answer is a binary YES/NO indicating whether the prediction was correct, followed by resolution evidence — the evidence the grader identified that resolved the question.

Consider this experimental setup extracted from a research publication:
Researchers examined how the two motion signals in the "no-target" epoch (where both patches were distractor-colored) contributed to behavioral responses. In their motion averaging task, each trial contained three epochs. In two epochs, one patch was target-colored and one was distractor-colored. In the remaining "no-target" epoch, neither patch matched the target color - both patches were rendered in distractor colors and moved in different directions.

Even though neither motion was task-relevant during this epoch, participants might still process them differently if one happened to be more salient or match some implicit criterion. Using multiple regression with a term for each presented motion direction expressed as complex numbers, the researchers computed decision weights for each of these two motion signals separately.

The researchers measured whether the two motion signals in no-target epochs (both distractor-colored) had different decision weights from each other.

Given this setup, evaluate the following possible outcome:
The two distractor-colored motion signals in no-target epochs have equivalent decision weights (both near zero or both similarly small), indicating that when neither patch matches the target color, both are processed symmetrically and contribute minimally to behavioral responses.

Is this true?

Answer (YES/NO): NO